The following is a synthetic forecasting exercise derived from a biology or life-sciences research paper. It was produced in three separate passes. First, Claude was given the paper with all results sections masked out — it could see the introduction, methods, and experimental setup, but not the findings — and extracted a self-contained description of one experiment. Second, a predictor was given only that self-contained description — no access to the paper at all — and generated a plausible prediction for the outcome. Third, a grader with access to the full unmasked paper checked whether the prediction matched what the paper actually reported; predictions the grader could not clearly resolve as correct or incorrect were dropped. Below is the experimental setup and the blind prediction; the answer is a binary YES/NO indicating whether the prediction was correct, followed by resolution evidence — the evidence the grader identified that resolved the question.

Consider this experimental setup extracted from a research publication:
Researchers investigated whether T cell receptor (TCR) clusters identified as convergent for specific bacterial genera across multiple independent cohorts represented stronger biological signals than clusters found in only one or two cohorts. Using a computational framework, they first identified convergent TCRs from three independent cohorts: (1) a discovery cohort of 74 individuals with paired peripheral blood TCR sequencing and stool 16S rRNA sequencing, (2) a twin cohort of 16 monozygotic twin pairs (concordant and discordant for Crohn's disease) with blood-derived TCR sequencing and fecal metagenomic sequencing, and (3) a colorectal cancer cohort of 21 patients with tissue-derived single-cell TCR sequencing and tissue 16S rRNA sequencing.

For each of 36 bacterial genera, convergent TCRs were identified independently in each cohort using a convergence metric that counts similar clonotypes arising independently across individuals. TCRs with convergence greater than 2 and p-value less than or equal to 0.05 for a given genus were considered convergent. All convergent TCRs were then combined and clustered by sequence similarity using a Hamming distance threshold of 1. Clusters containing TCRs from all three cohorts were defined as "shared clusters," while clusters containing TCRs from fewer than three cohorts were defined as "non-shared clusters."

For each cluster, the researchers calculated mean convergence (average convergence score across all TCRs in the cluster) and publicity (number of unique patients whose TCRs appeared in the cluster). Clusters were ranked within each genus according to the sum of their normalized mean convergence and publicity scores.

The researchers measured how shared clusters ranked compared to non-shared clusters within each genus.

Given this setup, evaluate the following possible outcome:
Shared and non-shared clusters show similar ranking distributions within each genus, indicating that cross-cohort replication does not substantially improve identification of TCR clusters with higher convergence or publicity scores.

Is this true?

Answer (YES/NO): NO